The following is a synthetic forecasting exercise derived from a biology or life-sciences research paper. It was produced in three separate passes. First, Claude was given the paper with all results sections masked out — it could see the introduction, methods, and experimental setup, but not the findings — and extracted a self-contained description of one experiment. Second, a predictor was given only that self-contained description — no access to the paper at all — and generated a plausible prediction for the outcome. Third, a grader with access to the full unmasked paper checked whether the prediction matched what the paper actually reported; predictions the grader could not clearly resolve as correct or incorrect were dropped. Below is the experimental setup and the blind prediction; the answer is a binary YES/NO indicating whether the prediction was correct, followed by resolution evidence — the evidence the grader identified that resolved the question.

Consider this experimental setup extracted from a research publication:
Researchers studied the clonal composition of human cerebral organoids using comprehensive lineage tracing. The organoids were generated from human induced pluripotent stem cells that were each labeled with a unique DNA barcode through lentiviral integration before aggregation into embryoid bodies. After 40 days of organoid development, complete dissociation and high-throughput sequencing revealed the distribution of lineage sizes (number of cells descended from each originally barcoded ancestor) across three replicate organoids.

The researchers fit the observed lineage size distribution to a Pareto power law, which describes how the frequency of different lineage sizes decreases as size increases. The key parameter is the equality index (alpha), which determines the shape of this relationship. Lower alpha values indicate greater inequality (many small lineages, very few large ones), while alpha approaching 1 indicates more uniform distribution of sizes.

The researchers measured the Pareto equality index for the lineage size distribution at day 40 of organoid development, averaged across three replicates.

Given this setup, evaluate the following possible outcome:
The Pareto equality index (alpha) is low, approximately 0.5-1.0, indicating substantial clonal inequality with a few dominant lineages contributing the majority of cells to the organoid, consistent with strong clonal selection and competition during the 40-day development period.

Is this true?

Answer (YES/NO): NO